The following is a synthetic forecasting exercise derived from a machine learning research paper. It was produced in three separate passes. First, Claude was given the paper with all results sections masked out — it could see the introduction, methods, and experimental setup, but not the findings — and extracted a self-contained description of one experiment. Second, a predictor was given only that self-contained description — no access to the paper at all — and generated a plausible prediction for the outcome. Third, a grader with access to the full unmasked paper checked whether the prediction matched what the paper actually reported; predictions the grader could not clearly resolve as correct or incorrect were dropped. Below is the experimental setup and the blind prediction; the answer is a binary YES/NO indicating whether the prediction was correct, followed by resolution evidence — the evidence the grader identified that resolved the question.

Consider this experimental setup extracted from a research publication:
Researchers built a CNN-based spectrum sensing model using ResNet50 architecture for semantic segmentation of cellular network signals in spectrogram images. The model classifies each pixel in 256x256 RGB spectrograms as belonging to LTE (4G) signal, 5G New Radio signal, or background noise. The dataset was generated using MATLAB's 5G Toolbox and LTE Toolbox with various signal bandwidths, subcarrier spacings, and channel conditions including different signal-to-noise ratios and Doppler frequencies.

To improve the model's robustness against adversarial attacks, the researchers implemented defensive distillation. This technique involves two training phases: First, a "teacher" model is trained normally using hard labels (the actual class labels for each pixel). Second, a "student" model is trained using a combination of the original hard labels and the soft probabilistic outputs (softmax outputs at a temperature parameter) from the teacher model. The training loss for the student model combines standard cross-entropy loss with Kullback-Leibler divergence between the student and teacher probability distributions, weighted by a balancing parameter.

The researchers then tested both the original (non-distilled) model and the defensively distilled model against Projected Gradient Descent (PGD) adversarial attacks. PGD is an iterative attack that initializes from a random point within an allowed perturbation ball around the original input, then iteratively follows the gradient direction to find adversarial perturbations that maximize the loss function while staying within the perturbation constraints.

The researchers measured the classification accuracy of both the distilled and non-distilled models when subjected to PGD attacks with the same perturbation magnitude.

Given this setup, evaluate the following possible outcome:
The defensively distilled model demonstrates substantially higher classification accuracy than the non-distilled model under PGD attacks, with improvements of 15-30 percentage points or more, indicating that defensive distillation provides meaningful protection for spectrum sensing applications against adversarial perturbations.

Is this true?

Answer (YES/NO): NO